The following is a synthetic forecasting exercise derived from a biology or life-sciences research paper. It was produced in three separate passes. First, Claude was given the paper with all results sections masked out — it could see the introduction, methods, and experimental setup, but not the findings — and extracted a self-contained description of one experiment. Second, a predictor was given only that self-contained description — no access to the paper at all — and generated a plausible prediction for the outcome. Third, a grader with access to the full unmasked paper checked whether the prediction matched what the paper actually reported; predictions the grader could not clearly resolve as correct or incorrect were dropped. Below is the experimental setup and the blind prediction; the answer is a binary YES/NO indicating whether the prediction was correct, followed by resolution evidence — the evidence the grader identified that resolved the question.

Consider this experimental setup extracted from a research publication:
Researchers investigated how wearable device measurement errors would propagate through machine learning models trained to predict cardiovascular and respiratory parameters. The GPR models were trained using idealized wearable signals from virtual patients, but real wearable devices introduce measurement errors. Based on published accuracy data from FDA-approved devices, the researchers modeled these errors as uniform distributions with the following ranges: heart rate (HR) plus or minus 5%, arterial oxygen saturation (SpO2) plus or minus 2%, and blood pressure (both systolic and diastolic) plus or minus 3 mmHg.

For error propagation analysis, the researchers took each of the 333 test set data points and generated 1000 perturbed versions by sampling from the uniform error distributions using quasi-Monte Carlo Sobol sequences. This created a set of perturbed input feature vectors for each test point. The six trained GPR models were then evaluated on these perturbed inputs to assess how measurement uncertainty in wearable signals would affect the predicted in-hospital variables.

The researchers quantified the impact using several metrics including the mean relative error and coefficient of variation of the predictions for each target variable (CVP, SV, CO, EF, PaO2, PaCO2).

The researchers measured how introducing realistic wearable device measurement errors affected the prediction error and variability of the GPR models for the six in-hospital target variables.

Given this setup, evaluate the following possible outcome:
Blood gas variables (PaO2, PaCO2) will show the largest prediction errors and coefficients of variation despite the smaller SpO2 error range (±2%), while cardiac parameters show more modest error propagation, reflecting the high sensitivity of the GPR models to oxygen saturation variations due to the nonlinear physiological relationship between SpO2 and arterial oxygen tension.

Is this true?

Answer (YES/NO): NO